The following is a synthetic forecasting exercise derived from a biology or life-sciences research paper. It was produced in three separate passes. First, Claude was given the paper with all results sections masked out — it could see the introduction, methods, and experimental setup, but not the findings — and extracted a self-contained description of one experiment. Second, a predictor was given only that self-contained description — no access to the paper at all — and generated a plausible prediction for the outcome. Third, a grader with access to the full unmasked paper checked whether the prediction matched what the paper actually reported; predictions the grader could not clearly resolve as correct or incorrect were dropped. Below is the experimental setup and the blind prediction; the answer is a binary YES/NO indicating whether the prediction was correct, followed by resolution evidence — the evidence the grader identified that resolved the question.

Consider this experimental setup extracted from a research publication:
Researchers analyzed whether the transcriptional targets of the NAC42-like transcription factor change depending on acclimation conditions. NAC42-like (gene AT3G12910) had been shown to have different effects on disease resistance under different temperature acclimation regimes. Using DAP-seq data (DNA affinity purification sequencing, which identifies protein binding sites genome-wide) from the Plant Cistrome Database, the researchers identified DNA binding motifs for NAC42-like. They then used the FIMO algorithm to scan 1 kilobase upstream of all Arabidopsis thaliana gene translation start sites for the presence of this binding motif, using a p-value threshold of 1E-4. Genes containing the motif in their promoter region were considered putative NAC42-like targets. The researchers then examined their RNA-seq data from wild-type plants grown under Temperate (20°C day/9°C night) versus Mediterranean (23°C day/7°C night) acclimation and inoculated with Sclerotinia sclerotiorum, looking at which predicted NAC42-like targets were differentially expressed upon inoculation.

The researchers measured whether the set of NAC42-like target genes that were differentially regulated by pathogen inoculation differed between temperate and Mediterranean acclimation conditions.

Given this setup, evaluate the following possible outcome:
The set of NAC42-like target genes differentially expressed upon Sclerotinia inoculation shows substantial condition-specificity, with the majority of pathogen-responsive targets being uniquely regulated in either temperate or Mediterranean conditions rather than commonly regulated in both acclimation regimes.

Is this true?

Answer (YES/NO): YES